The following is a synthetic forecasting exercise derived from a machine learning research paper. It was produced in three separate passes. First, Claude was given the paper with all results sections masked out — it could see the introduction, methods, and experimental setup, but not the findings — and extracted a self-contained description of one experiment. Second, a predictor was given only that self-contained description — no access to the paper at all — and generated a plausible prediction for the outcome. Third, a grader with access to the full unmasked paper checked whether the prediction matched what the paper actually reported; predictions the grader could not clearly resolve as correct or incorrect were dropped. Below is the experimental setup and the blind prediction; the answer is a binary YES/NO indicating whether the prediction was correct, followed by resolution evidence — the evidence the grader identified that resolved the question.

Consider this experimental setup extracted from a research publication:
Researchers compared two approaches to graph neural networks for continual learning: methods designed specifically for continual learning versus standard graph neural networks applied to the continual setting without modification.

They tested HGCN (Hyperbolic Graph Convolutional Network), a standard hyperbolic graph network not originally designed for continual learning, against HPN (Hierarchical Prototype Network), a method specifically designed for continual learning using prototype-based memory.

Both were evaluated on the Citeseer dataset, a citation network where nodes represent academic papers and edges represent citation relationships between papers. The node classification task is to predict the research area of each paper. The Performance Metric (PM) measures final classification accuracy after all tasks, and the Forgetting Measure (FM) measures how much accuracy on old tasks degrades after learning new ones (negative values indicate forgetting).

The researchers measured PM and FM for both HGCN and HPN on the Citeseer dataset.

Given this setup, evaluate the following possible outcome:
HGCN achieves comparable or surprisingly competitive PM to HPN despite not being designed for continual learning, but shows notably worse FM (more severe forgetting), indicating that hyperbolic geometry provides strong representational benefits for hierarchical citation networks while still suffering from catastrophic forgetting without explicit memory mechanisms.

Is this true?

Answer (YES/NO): YES